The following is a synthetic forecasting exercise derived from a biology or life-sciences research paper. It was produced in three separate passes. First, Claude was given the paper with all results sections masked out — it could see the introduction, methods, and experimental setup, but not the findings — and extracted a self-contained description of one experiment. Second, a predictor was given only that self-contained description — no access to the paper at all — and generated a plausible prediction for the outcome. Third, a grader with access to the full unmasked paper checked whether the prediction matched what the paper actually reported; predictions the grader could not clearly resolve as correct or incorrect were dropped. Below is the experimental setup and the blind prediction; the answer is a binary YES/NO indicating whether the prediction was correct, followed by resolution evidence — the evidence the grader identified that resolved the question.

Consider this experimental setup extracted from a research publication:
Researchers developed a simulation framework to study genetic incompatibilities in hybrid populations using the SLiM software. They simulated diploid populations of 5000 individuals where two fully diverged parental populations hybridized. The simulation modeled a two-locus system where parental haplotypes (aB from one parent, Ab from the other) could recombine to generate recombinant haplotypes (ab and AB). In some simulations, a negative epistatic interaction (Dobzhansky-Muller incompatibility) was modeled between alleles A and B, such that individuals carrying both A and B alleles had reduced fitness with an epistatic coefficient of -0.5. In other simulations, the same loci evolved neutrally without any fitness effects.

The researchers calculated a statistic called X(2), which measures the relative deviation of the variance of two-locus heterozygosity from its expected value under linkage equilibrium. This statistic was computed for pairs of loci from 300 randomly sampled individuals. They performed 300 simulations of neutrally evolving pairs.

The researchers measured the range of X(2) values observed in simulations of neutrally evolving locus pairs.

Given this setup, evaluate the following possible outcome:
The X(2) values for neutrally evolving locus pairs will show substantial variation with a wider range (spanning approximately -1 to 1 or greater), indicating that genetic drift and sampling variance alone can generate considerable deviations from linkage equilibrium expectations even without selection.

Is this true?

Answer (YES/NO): NO